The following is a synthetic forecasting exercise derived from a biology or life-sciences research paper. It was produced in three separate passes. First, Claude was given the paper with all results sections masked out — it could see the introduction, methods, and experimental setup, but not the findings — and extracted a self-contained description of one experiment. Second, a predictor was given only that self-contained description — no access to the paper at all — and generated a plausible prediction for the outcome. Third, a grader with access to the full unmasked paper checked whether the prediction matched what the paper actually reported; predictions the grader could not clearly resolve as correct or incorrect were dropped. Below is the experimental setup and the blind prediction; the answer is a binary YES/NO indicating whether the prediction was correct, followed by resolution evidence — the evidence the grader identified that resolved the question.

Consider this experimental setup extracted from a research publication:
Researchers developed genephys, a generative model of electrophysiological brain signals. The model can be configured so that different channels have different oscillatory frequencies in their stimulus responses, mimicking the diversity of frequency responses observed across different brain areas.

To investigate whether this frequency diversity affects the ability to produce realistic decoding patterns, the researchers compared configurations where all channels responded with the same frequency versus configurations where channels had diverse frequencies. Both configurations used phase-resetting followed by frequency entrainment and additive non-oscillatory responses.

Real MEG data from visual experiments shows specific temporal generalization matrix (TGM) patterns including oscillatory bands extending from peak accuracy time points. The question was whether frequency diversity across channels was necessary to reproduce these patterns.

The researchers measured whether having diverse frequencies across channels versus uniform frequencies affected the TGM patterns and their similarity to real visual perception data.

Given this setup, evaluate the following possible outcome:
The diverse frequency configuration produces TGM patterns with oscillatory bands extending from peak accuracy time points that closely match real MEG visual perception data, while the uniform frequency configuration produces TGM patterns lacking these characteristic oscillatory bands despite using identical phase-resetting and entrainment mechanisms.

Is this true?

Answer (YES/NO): NO